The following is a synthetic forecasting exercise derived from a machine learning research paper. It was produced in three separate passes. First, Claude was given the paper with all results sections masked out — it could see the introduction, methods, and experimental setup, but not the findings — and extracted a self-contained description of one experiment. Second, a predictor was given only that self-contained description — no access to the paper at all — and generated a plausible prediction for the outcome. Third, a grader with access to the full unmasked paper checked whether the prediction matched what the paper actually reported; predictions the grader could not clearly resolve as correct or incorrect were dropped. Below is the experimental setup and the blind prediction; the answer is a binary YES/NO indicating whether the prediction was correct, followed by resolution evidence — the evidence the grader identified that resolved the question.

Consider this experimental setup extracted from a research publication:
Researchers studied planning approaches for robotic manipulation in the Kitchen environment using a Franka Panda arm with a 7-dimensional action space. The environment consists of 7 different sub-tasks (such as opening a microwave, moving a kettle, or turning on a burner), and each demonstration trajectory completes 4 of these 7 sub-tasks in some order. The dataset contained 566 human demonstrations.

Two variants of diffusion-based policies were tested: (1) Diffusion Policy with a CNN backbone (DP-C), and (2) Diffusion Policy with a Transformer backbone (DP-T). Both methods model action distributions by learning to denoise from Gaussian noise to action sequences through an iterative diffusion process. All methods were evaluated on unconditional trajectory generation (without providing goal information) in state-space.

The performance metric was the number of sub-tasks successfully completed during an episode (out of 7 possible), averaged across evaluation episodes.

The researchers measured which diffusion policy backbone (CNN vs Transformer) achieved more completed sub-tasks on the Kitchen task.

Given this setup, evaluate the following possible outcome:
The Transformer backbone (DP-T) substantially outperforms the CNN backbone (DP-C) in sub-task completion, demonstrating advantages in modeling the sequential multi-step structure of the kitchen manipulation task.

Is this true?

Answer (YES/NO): YES